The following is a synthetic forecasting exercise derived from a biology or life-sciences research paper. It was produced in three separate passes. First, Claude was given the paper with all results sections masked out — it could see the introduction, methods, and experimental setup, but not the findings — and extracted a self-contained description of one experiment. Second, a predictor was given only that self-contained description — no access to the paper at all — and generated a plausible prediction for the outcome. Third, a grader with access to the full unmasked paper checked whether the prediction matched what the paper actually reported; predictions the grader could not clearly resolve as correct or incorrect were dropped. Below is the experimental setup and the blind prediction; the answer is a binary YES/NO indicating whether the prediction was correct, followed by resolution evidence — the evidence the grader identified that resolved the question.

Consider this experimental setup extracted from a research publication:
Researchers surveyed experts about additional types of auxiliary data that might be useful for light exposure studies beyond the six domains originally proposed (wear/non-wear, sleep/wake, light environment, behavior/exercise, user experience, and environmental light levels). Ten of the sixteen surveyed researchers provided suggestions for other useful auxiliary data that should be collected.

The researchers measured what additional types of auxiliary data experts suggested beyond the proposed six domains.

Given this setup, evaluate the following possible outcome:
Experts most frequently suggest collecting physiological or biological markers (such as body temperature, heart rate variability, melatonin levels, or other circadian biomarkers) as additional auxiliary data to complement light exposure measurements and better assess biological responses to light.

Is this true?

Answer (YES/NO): NO